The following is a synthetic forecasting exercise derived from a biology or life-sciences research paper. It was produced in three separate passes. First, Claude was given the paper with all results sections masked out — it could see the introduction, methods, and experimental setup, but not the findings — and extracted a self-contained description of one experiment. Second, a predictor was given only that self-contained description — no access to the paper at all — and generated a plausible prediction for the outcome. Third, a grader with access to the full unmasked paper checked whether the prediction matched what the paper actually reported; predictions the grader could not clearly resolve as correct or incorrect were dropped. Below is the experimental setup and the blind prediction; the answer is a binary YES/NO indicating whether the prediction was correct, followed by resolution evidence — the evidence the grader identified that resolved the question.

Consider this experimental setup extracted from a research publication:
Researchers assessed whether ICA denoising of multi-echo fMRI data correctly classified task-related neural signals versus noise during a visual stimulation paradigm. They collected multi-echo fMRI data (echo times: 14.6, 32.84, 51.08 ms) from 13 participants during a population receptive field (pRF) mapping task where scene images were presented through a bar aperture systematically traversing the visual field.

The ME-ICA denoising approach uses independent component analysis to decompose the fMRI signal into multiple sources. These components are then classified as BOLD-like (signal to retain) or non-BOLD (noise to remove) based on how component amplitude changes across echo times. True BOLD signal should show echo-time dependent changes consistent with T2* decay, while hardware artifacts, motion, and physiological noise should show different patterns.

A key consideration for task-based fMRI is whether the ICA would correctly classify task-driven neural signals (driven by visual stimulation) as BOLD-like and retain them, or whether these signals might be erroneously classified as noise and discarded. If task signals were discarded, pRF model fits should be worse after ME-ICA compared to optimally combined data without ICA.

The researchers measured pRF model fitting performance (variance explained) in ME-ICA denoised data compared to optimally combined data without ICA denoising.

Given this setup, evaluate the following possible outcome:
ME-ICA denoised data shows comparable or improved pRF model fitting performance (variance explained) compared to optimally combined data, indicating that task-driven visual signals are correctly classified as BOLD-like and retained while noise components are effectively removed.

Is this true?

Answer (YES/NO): YES